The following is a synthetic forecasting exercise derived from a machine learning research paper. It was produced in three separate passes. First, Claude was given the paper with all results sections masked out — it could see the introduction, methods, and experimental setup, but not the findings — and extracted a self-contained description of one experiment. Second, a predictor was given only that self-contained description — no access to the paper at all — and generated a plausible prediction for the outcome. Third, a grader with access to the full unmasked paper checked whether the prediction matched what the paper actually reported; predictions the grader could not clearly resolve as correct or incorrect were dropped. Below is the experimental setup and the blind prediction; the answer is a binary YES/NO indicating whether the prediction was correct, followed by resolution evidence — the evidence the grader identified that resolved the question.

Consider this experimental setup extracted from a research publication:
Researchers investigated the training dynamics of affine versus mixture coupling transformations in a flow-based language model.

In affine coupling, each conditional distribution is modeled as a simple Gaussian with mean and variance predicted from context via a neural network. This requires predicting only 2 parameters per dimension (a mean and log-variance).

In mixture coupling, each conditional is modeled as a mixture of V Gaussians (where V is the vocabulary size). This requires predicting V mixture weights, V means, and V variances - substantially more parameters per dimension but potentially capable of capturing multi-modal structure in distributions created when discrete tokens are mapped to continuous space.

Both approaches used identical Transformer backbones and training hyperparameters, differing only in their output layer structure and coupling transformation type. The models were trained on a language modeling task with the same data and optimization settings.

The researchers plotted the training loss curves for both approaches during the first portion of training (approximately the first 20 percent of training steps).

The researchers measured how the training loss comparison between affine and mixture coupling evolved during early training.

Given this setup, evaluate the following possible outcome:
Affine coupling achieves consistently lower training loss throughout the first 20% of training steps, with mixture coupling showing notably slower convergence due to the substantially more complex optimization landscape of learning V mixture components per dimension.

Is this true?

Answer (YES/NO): NO